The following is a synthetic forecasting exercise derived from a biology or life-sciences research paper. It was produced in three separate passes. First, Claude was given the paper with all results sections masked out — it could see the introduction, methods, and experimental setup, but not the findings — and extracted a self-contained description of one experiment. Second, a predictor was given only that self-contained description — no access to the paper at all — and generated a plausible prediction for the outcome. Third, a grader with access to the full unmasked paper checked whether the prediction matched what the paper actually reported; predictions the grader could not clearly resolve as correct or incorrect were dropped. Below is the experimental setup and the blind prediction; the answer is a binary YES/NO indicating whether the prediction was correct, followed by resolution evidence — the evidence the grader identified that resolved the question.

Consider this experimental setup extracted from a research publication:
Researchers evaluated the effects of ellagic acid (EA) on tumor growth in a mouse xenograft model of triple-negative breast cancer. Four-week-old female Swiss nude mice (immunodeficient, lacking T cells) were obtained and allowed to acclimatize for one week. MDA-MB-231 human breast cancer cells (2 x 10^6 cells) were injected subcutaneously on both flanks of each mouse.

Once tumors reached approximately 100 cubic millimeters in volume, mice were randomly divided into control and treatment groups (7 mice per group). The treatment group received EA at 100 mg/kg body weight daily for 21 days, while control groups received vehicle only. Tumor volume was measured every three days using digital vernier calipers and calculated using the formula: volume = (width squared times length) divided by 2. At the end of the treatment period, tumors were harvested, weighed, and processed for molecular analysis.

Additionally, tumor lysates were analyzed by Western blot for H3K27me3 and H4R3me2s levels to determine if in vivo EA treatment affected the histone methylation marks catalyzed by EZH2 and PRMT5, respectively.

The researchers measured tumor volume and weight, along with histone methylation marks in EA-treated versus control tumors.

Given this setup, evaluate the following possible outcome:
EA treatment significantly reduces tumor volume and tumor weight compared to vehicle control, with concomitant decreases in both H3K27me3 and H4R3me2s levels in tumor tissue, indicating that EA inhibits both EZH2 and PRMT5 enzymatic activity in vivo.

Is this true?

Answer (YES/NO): YES